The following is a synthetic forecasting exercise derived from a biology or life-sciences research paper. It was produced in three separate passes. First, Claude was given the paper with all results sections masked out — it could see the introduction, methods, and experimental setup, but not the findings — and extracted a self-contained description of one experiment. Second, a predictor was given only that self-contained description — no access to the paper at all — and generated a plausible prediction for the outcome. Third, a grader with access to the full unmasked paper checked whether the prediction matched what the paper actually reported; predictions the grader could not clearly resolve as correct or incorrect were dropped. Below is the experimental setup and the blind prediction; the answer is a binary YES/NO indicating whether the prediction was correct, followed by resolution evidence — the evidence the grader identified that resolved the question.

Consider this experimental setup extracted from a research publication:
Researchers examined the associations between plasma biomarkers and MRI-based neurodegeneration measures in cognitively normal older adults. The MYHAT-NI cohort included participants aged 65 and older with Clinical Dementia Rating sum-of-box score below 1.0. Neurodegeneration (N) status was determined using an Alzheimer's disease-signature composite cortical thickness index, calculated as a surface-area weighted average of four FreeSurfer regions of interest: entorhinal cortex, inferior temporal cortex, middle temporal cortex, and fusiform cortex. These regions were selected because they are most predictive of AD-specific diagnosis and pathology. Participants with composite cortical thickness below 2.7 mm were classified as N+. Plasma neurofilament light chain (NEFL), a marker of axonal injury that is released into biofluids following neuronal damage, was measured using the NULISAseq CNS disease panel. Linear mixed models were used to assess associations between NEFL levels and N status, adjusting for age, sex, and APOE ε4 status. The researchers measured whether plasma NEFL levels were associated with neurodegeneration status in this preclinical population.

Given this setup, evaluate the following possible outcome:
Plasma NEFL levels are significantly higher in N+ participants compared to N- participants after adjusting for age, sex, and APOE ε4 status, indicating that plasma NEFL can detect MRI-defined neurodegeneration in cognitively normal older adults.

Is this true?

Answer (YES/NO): NO